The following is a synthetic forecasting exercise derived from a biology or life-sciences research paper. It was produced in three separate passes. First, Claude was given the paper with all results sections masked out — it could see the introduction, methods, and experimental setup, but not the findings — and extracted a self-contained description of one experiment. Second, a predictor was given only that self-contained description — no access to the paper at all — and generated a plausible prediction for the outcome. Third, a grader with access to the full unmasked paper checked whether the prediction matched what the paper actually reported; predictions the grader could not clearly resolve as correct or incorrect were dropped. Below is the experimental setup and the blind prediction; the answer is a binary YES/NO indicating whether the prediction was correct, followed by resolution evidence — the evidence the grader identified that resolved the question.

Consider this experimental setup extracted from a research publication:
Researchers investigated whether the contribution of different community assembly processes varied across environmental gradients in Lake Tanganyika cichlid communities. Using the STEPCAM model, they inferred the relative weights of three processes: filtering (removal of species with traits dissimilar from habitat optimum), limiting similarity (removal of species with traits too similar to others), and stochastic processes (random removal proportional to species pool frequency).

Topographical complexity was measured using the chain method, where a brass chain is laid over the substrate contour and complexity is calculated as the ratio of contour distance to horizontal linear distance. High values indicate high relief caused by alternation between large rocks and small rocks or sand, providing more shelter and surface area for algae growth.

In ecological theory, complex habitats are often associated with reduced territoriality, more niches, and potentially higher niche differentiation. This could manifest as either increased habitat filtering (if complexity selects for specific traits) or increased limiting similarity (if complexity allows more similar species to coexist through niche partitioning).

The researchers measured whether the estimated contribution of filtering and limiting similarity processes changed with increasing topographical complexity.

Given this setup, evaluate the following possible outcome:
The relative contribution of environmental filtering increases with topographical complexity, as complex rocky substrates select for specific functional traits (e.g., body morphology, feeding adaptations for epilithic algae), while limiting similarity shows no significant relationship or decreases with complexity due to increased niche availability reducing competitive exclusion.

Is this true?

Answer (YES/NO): NO